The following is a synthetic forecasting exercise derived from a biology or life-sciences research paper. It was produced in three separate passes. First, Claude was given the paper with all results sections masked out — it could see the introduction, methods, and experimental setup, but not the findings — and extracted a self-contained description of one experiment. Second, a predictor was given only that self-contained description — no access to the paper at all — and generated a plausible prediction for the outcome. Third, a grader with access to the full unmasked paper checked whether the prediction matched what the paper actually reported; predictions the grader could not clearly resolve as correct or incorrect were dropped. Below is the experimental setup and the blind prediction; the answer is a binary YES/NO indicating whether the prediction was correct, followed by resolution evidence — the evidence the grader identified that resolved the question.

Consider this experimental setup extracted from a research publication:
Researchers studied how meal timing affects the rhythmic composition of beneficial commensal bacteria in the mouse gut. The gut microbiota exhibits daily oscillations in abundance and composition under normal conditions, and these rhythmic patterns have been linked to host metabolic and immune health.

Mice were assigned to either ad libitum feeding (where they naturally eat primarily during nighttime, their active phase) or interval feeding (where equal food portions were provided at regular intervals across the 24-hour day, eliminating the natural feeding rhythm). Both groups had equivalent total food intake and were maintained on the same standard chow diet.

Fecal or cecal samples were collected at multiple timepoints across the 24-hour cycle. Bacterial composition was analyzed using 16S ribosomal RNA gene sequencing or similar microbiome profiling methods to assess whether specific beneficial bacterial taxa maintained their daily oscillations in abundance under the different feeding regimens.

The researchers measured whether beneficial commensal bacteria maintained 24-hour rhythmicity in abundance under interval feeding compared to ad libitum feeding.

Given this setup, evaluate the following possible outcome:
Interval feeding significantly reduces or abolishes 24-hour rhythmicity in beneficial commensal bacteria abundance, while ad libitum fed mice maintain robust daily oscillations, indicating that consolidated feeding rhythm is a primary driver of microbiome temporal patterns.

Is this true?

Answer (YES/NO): YES